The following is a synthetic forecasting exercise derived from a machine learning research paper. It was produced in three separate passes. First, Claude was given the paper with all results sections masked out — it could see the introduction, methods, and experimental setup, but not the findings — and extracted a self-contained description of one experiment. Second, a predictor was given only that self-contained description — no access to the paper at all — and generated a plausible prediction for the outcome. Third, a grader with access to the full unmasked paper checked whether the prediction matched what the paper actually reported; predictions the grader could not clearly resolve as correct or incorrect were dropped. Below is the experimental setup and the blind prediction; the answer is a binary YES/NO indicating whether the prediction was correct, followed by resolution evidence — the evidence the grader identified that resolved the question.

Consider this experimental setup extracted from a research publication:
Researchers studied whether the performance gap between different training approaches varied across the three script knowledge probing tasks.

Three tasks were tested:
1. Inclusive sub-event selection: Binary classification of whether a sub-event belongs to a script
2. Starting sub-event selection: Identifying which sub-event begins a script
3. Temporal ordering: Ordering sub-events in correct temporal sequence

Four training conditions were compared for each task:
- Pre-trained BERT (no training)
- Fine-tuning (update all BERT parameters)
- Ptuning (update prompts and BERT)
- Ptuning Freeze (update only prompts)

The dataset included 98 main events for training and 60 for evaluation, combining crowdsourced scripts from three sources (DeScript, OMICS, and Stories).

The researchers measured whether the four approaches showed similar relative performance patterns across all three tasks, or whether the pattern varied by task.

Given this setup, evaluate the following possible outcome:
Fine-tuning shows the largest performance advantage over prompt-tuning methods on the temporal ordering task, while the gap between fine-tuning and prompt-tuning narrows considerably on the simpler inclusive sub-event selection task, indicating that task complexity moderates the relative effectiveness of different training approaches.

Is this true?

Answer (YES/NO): NO